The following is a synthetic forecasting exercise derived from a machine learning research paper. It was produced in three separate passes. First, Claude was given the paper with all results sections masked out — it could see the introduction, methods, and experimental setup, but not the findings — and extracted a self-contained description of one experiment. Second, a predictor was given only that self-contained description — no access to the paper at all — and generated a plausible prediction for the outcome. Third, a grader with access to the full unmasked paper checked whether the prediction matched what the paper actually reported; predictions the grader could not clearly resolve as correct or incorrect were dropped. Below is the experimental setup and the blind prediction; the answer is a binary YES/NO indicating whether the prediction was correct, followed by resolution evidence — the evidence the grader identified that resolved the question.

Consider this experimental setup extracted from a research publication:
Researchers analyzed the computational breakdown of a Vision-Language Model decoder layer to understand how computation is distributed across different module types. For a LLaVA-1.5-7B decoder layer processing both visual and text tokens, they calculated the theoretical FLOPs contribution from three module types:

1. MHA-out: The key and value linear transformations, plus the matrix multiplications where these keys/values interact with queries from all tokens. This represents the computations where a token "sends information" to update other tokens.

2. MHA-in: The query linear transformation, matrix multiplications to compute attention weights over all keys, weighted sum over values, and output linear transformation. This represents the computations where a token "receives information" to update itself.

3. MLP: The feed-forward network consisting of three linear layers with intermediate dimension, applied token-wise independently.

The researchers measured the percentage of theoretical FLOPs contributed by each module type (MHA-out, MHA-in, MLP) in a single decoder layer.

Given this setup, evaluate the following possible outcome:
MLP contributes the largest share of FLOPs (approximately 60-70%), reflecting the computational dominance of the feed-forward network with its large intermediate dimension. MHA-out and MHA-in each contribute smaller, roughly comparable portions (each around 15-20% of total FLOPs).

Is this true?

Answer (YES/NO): YES